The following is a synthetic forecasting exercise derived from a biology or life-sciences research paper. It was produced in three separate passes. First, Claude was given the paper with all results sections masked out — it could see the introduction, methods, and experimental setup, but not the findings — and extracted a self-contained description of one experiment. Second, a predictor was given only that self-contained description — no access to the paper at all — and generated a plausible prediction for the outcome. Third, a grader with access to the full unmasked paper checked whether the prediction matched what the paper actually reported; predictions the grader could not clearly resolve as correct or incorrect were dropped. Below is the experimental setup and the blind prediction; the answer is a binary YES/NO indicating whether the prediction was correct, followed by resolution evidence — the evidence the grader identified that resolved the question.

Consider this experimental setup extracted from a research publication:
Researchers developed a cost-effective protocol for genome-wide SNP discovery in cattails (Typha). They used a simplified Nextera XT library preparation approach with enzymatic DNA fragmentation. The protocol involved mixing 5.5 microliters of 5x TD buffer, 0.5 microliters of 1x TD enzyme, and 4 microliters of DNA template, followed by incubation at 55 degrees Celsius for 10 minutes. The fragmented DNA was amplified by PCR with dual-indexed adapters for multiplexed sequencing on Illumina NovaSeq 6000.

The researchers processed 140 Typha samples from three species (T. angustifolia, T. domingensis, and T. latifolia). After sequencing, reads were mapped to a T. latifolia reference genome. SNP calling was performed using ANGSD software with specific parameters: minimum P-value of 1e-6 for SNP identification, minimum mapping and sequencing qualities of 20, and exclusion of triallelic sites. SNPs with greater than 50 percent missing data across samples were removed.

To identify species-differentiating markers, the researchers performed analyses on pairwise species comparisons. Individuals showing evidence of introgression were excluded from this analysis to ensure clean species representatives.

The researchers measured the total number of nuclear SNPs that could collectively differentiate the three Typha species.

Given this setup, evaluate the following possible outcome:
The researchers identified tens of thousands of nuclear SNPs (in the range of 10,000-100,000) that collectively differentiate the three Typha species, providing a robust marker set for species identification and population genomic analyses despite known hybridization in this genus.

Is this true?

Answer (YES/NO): NO